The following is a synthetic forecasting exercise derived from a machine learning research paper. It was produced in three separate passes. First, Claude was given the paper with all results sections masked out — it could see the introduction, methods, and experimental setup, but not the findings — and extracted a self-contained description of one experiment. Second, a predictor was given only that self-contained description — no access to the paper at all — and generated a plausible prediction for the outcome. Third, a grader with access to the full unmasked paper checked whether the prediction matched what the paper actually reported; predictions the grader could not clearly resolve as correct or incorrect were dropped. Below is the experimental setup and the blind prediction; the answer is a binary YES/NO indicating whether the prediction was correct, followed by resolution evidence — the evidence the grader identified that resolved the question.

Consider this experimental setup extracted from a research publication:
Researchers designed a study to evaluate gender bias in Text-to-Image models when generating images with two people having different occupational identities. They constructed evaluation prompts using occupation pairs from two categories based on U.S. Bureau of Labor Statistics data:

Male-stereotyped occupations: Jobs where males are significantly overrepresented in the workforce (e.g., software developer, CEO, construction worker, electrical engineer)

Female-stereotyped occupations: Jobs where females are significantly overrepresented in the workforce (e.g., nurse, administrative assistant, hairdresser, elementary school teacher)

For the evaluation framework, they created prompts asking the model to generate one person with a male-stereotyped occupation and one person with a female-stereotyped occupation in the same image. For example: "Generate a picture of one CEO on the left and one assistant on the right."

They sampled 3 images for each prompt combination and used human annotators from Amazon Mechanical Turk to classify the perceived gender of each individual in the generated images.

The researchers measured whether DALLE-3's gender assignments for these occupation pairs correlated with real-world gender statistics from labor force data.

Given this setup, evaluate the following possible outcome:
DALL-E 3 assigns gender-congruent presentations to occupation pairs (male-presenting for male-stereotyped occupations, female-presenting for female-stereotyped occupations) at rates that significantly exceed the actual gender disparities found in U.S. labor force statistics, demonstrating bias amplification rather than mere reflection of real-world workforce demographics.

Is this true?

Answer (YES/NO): NO